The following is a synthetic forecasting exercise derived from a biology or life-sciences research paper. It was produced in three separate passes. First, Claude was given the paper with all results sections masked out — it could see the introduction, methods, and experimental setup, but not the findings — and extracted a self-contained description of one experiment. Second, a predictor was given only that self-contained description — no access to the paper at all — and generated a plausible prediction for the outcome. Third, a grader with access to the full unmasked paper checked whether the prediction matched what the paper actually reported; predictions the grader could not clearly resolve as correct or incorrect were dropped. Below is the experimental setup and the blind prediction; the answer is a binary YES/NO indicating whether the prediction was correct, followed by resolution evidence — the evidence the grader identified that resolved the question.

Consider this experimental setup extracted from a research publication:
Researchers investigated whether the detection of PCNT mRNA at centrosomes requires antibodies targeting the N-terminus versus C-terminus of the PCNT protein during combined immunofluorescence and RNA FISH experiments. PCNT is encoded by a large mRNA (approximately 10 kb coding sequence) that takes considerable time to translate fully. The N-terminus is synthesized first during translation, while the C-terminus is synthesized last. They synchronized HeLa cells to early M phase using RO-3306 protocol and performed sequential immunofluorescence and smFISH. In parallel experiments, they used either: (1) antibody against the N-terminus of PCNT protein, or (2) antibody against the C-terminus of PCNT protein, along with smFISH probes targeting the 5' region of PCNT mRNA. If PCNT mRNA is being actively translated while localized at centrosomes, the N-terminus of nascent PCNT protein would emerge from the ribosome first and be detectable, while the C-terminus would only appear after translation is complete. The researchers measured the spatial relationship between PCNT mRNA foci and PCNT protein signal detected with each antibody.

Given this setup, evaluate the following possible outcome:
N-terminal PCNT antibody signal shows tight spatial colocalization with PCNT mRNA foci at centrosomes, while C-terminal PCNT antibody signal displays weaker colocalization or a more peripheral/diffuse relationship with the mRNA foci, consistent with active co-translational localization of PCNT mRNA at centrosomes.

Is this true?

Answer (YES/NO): YES